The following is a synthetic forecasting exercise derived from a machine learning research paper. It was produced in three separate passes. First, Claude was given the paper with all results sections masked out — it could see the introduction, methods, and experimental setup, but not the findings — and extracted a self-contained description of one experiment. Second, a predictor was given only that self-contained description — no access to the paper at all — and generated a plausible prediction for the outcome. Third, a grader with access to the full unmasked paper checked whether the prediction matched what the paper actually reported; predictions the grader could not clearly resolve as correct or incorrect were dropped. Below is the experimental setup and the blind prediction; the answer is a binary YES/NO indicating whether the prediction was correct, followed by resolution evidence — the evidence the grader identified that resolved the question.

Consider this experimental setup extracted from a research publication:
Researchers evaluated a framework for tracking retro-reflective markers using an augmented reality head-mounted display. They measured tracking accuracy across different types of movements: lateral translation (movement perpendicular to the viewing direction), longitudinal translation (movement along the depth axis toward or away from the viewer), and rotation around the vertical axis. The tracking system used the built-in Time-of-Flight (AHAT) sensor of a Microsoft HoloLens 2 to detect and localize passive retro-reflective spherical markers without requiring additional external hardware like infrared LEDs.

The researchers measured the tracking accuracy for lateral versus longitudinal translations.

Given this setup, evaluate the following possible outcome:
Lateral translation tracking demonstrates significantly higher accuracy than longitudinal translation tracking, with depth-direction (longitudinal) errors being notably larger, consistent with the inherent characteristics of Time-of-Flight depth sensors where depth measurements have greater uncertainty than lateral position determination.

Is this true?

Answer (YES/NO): YES